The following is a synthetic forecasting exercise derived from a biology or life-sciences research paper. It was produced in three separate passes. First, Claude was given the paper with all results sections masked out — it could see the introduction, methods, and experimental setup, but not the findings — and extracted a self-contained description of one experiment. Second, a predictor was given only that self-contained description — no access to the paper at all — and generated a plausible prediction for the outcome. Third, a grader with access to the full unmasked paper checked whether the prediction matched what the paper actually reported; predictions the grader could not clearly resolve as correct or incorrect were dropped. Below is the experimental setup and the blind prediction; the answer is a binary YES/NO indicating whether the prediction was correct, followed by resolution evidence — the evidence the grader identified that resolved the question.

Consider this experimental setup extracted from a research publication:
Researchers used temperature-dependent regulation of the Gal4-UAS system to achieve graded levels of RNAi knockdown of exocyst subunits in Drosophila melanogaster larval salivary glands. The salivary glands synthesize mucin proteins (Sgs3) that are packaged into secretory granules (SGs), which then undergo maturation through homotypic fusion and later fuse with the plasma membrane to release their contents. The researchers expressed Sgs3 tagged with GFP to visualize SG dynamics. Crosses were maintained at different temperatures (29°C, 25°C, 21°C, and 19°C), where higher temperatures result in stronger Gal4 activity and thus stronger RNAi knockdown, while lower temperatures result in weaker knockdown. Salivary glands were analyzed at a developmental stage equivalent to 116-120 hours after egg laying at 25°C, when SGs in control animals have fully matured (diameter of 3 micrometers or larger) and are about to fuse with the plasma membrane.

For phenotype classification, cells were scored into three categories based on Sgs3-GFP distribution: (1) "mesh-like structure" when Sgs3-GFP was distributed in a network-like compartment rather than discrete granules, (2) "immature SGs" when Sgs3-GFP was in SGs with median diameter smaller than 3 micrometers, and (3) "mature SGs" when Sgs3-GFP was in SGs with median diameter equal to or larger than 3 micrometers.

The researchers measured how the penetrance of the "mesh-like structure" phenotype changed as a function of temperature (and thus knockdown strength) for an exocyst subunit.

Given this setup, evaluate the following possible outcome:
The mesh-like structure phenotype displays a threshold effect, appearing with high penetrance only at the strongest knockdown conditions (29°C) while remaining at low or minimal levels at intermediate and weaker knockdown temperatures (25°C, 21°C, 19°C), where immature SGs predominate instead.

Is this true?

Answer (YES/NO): NO